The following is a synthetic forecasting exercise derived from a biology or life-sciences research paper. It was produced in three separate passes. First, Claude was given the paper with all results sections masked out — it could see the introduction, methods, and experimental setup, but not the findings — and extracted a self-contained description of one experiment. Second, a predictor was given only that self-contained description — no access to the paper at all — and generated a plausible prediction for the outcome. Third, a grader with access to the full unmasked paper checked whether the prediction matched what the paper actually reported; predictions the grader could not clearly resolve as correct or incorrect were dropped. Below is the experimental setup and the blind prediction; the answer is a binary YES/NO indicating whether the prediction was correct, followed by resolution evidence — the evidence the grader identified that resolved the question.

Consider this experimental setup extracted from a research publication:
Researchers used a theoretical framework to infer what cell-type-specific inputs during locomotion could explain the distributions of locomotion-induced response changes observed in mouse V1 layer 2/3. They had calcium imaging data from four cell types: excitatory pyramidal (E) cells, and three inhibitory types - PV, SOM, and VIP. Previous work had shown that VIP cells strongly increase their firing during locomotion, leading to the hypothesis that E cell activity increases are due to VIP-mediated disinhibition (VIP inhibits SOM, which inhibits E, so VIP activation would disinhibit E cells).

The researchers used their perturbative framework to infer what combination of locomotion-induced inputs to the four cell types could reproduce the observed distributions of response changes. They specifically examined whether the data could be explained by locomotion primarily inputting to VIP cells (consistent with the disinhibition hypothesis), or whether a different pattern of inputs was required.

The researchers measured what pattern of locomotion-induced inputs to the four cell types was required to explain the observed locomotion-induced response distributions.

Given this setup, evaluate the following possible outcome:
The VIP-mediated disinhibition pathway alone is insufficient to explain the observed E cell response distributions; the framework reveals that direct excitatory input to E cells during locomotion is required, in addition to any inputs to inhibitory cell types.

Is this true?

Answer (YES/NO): YES